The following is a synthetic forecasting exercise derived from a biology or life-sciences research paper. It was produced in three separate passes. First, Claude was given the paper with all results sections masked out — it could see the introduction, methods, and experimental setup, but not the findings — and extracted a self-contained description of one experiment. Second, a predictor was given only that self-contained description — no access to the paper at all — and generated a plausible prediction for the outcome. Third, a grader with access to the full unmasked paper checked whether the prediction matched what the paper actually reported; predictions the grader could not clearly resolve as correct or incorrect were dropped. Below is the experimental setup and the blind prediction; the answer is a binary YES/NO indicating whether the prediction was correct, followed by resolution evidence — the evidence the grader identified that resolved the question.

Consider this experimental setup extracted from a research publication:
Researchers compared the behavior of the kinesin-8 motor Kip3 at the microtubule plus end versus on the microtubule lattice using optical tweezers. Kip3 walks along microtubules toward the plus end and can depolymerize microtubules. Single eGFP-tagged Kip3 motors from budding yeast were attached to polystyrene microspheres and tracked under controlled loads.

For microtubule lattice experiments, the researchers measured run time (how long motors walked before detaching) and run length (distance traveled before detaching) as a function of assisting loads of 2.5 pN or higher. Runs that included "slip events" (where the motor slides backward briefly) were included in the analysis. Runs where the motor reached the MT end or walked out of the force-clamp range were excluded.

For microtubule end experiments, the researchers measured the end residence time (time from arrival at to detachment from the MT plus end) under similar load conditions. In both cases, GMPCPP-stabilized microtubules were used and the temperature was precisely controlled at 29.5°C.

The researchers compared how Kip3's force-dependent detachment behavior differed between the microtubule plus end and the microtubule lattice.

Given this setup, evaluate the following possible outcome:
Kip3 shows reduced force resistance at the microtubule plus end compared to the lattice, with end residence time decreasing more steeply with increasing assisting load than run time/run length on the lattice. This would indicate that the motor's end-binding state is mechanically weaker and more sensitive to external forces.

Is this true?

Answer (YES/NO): NO